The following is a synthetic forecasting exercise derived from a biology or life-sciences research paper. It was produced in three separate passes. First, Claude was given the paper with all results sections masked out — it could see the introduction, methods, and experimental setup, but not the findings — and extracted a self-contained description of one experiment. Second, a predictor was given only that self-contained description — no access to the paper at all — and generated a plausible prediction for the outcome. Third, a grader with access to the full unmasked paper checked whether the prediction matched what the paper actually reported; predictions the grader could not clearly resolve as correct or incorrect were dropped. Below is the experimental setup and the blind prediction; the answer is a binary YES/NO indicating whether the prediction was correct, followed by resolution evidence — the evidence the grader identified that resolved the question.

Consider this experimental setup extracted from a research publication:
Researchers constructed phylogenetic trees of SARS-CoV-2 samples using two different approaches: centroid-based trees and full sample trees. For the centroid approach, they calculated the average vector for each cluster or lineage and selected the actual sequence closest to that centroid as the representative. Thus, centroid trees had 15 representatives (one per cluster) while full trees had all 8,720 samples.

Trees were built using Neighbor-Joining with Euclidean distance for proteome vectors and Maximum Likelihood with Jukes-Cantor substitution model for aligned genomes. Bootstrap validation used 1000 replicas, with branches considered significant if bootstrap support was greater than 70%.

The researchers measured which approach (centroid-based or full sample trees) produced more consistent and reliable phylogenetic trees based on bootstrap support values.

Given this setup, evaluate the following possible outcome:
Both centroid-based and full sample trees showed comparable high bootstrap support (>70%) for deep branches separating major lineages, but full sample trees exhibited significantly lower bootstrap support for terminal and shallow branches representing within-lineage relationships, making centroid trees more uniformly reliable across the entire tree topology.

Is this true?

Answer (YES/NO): NO